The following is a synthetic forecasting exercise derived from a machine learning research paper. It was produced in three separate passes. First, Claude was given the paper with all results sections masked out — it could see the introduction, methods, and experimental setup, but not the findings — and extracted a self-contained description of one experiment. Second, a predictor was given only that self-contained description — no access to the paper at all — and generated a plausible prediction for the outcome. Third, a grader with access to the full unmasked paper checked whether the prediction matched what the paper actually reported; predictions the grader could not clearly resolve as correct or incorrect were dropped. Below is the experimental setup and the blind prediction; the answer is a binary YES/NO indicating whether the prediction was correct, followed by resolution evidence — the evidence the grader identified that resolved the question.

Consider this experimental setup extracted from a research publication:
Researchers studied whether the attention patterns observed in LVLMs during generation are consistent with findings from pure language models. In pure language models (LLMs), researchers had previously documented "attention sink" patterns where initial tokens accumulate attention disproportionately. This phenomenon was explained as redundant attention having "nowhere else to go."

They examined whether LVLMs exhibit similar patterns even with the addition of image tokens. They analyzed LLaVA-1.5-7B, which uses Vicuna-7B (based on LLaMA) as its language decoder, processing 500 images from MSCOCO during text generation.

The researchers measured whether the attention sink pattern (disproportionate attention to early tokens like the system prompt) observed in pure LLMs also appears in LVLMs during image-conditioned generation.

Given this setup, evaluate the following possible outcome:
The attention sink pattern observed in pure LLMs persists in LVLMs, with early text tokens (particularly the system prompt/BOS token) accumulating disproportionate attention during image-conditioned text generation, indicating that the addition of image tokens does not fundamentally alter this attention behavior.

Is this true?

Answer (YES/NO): YES